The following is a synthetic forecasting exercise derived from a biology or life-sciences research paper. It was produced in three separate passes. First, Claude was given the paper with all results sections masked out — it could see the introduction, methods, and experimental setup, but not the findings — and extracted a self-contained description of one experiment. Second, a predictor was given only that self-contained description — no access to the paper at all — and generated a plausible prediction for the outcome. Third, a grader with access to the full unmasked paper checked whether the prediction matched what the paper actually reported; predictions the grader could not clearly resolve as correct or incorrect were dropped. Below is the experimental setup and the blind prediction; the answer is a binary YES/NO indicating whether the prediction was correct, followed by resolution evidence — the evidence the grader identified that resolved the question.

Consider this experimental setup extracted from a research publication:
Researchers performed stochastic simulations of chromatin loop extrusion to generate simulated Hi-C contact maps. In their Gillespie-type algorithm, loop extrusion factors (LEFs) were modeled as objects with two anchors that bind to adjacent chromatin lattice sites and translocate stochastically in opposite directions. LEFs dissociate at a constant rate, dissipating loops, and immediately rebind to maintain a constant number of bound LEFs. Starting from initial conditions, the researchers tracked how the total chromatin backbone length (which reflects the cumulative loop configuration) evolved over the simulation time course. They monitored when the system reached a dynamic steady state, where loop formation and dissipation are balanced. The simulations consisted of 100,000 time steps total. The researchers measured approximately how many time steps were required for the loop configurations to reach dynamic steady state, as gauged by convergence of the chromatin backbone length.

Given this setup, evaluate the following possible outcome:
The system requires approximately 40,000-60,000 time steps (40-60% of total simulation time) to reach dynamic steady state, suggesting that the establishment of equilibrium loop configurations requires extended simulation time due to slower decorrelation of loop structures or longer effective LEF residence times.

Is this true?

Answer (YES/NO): NO